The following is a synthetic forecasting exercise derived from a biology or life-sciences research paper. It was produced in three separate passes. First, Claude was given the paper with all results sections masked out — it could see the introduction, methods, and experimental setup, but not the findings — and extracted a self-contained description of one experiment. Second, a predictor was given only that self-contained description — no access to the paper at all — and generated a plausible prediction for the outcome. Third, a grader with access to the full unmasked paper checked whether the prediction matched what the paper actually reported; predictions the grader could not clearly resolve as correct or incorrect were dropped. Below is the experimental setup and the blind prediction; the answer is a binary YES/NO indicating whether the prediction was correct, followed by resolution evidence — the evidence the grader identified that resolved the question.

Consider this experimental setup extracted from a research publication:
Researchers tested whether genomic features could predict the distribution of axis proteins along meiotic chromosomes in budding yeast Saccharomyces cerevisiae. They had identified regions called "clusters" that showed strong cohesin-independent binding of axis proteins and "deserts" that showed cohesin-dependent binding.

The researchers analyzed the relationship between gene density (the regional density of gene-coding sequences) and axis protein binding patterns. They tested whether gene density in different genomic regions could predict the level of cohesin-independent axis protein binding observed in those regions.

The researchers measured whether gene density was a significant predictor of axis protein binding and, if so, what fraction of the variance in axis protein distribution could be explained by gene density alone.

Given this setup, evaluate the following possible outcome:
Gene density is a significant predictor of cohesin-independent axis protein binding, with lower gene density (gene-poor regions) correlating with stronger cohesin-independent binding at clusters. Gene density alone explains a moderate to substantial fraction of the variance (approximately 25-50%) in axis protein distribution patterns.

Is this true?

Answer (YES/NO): NO